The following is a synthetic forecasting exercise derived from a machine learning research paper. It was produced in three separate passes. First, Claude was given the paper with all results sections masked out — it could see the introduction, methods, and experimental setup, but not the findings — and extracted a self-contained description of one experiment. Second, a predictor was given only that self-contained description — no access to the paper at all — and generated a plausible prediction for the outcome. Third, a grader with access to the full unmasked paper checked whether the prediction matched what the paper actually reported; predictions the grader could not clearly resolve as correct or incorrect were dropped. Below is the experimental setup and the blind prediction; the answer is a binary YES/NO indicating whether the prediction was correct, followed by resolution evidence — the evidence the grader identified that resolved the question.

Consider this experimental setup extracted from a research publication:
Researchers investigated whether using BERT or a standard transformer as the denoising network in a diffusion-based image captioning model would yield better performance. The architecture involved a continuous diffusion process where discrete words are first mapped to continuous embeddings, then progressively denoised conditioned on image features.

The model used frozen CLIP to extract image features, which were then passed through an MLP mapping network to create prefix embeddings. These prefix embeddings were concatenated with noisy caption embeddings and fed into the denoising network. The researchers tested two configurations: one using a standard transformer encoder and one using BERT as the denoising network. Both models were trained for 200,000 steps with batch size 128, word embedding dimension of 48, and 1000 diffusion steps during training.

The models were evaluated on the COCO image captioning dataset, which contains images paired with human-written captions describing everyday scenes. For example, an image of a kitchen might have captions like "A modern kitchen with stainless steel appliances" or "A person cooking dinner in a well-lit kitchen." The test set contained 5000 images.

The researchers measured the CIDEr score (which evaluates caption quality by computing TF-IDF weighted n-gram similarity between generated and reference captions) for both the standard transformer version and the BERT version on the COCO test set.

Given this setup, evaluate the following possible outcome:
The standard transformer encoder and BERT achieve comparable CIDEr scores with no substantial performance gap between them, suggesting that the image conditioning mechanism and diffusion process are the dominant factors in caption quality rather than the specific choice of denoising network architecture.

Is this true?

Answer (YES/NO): NO